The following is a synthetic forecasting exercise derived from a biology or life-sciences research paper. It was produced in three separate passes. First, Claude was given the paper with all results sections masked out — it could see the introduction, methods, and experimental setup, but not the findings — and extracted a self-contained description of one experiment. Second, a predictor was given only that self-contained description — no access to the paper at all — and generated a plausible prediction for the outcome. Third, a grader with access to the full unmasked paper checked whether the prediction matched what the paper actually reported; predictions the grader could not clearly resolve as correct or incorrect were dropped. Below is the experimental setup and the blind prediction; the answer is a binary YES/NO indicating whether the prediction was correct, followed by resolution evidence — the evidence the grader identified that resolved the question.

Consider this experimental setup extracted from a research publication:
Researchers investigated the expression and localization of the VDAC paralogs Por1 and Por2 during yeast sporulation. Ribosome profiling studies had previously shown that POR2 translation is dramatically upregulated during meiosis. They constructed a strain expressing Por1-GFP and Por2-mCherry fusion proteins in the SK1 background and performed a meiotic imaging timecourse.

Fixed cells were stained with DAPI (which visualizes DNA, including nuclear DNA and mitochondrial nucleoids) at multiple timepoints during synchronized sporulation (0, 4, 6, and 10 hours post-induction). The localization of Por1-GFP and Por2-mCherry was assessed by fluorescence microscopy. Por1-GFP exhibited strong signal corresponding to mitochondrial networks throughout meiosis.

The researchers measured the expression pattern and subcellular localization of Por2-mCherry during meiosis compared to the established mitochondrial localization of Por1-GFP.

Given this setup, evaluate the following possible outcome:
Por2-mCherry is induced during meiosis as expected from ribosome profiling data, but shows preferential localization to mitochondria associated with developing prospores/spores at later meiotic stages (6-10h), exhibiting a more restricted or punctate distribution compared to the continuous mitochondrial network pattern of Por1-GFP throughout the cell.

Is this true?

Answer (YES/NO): NO